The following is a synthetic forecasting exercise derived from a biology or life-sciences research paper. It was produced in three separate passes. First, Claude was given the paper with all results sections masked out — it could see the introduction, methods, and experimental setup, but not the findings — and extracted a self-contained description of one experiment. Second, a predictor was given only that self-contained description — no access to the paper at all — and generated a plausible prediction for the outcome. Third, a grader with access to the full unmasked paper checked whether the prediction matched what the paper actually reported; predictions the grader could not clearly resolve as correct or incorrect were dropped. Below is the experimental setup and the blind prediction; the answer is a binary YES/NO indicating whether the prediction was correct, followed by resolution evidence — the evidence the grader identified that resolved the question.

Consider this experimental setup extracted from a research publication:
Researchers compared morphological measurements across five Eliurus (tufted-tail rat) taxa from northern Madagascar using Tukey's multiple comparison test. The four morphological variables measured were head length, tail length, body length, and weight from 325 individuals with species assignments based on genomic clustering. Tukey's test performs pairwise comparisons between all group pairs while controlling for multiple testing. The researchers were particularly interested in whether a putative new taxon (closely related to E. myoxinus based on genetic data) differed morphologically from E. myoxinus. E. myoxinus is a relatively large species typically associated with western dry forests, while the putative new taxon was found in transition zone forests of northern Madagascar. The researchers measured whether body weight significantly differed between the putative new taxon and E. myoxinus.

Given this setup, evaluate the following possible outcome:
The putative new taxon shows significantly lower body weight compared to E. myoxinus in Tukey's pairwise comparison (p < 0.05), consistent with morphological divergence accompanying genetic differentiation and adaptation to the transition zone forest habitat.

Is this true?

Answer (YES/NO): YES